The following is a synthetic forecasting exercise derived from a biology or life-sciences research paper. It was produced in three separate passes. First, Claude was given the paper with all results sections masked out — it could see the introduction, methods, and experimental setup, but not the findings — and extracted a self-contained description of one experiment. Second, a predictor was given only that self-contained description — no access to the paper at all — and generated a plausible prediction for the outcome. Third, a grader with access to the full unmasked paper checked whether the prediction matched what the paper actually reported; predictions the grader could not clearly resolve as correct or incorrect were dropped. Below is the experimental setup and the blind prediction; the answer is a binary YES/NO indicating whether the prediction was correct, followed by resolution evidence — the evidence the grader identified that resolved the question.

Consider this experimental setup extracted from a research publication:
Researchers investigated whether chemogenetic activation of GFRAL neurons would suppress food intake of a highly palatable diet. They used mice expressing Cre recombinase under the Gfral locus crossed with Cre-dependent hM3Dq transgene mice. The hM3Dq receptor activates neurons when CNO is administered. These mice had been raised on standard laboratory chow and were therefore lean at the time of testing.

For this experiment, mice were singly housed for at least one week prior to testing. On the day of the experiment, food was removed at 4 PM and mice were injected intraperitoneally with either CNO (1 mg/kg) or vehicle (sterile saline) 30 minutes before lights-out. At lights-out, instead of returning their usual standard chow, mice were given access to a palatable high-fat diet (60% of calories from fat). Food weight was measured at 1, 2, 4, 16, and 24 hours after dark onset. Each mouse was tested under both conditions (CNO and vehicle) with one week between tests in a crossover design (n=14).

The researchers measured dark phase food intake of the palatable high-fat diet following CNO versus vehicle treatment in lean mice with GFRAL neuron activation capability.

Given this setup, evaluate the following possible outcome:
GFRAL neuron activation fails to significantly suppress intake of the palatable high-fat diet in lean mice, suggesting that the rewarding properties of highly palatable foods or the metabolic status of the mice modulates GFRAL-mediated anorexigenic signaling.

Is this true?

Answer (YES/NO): NO